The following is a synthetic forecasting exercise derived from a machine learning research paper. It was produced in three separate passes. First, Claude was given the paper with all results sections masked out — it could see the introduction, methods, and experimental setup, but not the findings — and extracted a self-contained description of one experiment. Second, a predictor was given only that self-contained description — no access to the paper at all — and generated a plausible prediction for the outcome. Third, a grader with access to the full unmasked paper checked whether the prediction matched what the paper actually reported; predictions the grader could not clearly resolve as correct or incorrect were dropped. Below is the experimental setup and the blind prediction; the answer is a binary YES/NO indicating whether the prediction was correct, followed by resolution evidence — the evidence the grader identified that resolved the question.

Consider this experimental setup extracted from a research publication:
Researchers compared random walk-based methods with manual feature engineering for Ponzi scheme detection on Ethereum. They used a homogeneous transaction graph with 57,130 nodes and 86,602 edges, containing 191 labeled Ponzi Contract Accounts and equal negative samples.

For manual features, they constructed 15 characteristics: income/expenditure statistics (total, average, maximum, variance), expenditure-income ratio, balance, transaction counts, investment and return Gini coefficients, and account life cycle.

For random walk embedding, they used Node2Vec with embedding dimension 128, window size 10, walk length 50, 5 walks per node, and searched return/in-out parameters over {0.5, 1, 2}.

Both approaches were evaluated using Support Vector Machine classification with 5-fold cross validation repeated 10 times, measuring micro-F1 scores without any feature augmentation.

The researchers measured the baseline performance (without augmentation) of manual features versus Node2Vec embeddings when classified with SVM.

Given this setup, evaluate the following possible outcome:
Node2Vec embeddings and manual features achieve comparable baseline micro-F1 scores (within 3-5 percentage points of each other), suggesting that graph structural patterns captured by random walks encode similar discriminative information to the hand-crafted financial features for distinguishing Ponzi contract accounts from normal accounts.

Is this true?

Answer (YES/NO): NO